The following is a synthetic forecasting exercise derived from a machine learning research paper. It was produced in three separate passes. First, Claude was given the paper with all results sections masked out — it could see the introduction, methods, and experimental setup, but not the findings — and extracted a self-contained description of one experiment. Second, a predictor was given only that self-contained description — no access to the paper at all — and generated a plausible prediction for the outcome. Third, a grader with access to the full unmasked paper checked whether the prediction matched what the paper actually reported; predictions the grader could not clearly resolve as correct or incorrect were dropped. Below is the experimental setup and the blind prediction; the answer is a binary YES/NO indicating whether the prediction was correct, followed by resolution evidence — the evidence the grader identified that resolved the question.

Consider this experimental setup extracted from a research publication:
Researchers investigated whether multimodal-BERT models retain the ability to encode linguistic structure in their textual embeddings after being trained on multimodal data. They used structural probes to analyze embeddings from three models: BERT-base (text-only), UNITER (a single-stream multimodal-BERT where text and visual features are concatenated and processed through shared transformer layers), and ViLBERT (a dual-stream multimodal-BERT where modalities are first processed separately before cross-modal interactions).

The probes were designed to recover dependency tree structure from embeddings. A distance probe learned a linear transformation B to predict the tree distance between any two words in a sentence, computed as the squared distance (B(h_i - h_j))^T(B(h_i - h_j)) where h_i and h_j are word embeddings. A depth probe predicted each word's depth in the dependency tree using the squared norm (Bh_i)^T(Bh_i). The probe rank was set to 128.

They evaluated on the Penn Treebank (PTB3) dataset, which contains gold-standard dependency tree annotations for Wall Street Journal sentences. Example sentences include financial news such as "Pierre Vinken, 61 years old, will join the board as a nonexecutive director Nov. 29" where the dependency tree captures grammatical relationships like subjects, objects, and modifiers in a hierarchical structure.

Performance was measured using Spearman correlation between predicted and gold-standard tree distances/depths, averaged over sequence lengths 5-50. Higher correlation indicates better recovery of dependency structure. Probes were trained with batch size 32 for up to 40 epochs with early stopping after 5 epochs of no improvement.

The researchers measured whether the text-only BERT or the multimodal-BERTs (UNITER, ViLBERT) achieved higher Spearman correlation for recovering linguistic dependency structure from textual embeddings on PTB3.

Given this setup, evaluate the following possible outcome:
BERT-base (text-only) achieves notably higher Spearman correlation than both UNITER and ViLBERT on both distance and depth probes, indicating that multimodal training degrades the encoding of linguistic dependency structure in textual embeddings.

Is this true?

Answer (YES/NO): YES